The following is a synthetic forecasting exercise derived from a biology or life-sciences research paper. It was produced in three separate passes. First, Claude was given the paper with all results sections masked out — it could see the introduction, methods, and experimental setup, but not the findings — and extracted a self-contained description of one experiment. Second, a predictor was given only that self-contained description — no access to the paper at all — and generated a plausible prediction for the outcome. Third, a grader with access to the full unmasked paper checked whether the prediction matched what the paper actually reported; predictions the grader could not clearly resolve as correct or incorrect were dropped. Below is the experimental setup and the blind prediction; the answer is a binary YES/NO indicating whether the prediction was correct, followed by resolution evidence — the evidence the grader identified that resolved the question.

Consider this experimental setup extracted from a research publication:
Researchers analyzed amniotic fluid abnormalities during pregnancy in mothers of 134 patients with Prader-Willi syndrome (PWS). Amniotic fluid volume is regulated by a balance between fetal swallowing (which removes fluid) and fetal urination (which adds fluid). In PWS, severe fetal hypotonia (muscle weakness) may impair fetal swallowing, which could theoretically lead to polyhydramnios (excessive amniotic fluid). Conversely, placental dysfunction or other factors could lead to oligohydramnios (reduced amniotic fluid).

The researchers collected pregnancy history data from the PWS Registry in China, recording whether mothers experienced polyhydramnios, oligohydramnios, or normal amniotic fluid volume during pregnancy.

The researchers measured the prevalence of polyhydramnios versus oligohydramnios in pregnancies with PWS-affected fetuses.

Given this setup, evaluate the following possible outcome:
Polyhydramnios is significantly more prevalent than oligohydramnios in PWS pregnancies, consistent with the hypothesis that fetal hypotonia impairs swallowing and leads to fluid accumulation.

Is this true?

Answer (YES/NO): YES